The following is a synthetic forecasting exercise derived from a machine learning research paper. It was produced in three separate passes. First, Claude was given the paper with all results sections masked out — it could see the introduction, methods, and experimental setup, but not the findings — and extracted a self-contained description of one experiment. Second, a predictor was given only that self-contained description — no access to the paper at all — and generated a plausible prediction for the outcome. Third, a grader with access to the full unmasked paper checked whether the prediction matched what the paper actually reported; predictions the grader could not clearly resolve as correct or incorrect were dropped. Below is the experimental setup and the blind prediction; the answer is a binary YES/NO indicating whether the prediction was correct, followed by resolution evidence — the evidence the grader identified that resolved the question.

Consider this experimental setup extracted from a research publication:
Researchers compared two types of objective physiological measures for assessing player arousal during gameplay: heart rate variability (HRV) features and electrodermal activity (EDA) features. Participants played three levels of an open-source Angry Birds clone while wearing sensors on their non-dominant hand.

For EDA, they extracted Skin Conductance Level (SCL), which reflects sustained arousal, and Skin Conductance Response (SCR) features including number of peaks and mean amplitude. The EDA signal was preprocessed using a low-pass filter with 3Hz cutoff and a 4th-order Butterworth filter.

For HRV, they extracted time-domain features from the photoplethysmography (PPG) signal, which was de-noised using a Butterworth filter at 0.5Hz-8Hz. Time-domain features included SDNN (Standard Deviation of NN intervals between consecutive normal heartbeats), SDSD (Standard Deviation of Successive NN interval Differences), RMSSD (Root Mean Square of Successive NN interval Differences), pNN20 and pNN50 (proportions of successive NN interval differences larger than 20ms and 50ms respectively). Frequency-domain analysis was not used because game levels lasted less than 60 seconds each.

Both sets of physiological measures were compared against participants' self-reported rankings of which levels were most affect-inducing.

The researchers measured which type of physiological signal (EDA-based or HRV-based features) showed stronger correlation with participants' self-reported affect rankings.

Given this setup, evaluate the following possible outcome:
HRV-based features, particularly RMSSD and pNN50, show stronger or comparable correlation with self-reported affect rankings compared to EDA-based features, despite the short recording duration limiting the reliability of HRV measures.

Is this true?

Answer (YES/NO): NO